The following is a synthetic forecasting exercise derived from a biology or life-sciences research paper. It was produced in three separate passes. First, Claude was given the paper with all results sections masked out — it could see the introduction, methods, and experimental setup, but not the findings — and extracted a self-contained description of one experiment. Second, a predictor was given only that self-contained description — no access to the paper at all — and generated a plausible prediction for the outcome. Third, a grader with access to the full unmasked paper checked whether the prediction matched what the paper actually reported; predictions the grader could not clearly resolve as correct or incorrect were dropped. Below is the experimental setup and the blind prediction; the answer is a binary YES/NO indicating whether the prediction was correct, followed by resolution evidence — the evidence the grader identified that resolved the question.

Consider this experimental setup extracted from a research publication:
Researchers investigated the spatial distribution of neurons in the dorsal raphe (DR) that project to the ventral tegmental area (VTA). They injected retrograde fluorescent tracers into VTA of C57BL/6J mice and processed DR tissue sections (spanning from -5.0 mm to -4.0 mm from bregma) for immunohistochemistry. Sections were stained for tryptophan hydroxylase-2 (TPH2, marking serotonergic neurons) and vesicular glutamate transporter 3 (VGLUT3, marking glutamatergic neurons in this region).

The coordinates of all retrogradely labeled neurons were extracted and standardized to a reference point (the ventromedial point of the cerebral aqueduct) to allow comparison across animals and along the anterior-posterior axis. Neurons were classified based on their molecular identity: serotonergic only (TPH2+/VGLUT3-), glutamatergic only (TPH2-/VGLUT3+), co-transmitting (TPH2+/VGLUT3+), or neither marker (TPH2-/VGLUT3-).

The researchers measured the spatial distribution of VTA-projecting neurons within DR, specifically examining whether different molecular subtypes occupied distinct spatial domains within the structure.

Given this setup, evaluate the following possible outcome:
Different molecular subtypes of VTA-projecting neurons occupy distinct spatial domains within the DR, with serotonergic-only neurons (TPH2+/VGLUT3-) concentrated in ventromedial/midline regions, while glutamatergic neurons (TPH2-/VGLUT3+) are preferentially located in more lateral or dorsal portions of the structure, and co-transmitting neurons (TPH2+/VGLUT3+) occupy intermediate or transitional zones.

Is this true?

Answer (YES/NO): NO